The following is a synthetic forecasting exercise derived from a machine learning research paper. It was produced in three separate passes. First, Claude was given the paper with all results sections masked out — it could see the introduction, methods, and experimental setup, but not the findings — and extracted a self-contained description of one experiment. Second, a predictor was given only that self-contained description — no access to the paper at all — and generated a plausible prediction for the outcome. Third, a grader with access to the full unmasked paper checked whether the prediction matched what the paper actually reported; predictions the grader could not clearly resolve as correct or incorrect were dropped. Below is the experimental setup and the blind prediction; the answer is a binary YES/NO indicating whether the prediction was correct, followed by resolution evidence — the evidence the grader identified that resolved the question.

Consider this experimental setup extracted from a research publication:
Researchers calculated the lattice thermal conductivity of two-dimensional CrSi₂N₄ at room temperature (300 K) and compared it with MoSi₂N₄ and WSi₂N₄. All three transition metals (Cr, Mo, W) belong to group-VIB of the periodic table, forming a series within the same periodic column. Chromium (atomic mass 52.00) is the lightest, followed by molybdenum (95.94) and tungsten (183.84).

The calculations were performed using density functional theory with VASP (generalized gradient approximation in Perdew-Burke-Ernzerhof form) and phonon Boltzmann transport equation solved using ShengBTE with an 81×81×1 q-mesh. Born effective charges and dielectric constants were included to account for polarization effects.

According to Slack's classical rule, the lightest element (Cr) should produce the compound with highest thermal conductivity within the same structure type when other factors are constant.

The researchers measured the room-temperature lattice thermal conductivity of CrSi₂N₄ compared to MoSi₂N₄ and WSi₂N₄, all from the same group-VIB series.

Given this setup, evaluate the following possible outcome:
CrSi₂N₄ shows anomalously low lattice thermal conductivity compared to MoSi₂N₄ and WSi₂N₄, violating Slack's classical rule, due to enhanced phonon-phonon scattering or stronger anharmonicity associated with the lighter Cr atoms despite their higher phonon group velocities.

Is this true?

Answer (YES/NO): YES